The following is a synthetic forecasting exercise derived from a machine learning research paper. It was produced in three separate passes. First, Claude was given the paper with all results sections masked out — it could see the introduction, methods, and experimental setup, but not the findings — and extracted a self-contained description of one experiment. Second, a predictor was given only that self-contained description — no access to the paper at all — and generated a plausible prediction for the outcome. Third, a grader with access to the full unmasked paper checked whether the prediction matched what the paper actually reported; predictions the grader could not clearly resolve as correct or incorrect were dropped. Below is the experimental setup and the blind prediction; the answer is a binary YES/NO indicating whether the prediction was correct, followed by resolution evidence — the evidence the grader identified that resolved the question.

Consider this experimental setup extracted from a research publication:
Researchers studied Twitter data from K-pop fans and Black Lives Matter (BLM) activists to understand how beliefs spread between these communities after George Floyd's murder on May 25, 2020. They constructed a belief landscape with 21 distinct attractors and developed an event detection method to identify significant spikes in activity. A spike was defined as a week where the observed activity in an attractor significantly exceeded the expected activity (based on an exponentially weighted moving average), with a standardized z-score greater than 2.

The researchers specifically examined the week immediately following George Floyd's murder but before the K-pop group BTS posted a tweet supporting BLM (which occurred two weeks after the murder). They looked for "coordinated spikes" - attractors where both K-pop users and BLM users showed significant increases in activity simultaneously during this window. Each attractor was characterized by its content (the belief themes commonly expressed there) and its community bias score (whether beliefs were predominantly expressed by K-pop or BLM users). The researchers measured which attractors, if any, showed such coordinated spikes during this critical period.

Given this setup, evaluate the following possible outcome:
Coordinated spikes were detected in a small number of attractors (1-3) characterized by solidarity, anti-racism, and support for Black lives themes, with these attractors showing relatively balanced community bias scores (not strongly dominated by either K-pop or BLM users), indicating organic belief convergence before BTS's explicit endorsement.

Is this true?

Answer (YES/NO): NO